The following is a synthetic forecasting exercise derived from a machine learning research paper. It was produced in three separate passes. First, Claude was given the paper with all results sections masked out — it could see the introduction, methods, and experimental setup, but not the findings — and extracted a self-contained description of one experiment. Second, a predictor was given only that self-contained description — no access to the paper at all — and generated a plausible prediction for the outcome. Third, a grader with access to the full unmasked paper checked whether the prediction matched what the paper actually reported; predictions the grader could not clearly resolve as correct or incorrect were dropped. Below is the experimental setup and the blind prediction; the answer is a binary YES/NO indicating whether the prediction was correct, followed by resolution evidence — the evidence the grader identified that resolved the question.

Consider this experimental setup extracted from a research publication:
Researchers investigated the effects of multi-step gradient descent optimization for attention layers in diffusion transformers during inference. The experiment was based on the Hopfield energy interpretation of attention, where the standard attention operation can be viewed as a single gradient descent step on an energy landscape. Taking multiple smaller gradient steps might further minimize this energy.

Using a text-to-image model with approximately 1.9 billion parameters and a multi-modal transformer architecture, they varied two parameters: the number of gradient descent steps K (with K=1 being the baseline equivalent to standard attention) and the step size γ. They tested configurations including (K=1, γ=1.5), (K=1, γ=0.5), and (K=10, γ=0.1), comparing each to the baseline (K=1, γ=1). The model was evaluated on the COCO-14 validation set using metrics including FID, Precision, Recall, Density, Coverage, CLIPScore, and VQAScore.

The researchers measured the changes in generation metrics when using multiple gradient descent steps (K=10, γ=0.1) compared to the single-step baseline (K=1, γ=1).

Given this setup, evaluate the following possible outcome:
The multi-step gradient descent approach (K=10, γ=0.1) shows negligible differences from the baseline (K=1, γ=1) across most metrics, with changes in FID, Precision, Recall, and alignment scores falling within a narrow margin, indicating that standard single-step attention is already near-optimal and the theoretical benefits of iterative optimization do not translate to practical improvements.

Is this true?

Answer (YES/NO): NO